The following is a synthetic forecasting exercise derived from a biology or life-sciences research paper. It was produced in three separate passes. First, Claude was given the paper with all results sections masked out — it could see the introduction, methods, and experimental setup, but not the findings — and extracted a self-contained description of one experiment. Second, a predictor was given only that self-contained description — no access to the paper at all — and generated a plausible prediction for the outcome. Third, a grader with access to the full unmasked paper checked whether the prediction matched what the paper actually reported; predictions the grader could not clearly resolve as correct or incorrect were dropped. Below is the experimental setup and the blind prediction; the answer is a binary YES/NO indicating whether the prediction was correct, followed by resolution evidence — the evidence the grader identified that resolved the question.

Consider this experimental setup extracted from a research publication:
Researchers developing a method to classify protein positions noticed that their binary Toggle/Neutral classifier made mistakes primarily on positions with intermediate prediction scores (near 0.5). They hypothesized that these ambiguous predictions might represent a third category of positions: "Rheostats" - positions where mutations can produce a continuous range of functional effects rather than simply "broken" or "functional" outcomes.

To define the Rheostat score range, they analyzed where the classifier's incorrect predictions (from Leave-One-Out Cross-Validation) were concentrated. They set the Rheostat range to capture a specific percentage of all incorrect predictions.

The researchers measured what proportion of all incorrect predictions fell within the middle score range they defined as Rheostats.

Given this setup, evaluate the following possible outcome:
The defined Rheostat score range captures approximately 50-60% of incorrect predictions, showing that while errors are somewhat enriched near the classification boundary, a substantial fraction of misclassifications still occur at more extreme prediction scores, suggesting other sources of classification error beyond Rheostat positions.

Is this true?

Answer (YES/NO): YES